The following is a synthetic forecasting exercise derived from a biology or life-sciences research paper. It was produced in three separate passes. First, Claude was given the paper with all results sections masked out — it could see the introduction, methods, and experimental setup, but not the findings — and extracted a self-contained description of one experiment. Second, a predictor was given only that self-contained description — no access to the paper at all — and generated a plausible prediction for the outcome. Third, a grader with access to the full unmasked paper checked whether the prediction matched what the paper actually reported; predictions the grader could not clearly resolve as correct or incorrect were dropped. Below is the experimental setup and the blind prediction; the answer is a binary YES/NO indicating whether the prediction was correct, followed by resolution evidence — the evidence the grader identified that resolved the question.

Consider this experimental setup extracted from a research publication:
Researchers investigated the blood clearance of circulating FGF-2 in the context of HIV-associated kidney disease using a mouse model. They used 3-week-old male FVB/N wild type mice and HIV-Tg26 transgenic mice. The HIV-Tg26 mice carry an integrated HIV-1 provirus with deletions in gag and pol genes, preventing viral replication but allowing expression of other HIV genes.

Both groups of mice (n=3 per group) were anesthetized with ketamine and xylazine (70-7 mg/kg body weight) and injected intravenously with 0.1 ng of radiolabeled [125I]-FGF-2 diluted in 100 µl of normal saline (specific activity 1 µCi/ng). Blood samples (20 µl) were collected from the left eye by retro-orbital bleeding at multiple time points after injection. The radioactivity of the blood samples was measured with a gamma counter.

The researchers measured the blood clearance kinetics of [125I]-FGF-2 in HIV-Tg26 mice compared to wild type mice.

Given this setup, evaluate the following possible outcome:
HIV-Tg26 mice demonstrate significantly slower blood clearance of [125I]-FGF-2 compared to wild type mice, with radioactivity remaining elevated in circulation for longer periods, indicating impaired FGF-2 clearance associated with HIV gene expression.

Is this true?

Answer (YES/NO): NO